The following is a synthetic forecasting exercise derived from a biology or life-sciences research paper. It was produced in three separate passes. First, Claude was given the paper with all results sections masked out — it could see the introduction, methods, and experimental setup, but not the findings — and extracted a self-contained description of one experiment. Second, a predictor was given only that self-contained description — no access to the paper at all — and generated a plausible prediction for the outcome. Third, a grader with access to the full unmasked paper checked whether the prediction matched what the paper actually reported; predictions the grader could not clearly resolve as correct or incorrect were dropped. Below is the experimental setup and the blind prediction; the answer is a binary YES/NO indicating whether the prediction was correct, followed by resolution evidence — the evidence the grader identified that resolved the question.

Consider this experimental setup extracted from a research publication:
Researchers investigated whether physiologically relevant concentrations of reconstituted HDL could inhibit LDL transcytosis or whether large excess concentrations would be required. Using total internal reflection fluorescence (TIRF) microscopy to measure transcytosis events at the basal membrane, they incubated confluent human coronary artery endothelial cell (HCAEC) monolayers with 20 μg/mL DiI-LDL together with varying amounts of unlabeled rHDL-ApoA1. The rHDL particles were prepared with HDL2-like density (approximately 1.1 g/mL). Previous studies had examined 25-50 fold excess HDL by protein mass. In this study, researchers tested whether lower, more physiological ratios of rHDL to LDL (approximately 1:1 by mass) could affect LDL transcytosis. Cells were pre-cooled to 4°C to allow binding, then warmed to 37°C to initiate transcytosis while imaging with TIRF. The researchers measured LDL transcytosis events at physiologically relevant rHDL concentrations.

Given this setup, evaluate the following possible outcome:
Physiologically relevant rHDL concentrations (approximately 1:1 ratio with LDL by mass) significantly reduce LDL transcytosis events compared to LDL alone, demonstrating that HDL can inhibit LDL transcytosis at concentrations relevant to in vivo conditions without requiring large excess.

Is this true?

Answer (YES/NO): YES